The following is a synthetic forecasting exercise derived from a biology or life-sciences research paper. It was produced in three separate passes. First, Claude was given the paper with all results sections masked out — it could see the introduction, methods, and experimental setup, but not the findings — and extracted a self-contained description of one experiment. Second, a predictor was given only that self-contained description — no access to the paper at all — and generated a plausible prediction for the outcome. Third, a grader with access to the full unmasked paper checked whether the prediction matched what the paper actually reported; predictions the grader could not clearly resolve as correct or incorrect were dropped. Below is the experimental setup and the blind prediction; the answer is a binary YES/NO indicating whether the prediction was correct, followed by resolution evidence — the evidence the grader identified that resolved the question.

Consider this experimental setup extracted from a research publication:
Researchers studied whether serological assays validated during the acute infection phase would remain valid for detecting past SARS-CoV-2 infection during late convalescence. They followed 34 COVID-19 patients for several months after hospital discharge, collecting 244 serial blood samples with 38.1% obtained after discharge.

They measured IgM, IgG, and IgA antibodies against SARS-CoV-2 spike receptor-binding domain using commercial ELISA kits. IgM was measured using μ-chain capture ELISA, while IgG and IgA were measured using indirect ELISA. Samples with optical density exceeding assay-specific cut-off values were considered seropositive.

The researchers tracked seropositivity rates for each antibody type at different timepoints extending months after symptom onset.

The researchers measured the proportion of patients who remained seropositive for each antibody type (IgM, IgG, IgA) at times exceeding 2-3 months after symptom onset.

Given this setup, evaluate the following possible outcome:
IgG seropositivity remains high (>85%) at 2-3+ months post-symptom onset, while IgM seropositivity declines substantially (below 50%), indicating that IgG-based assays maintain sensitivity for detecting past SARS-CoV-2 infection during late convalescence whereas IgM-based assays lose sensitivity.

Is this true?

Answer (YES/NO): NO